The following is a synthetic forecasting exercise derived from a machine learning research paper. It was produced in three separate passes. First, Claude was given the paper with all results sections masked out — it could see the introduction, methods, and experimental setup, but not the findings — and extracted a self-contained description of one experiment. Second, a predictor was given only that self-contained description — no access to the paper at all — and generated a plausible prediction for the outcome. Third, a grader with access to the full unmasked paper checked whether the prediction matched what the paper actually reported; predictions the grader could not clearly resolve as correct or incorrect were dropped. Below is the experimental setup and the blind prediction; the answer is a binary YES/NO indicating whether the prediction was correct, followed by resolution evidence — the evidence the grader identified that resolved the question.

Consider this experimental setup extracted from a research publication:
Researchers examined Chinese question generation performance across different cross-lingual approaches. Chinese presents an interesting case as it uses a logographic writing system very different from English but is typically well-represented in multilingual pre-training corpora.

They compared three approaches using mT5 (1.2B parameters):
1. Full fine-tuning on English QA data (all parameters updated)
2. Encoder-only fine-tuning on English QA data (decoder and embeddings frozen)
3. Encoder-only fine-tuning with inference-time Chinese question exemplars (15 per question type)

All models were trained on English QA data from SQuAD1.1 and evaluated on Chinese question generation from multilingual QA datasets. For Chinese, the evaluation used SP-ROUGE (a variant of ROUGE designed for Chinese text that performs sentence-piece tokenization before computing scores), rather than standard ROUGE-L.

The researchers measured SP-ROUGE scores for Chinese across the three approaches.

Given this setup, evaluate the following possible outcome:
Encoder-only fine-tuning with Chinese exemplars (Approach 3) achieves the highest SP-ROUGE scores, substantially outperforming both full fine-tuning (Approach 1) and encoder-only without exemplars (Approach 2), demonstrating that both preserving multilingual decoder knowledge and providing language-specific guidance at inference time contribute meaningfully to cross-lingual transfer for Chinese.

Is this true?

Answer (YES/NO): YES